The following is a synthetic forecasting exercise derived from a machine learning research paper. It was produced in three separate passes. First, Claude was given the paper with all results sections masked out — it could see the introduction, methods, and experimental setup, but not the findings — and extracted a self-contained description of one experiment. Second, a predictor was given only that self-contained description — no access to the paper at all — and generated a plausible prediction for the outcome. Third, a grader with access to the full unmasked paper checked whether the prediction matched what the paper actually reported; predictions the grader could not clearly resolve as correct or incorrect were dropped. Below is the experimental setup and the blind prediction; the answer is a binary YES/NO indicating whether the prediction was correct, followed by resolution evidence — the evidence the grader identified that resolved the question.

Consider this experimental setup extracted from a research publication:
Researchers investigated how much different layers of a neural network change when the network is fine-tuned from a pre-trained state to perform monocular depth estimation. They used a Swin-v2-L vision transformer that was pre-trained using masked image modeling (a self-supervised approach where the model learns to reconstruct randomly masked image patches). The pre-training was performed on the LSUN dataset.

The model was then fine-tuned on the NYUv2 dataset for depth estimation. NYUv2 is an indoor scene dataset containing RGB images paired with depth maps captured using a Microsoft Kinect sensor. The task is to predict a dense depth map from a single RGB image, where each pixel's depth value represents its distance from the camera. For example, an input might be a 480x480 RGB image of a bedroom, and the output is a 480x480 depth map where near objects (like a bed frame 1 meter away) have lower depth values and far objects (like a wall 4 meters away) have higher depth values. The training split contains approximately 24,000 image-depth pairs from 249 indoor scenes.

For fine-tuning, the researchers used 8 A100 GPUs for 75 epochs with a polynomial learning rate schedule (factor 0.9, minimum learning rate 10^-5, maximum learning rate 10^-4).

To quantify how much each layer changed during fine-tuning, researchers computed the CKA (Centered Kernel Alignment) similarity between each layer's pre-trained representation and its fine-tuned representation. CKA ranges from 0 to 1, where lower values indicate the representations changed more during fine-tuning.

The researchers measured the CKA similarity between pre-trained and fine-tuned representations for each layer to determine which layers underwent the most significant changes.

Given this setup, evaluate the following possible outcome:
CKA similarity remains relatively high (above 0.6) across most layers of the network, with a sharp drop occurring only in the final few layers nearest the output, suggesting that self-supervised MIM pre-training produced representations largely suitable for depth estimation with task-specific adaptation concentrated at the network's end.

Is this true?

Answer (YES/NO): NO